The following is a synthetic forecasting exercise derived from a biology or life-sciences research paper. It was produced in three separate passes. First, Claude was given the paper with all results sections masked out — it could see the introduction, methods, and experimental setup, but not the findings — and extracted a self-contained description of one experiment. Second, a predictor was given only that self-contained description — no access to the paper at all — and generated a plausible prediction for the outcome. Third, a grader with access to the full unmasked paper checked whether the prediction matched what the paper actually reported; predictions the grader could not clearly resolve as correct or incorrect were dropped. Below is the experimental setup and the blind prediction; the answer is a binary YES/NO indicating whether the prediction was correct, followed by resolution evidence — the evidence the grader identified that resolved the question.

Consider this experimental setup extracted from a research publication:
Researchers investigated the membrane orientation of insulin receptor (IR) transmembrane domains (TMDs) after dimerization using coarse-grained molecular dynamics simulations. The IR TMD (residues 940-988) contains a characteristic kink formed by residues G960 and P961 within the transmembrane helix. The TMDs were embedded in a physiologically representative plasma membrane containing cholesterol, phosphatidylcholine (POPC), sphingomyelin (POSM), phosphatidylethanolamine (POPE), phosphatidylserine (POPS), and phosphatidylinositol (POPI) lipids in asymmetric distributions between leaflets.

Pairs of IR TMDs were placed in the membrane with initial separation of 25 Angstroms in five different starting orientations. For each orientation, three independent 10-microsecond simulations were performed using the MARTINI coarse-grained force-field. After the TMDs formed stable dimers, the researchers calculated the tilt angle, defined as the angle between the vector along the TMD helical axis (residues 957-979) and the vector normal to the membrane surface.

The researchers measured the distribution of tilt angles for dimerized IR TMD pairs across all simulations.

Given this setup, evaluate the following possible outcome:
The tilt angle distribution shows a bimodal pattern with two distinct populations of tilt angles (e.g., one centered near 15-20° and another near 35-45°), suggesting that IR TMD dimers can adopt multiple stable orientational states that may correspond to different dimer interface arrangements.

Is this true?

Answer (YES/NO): NO